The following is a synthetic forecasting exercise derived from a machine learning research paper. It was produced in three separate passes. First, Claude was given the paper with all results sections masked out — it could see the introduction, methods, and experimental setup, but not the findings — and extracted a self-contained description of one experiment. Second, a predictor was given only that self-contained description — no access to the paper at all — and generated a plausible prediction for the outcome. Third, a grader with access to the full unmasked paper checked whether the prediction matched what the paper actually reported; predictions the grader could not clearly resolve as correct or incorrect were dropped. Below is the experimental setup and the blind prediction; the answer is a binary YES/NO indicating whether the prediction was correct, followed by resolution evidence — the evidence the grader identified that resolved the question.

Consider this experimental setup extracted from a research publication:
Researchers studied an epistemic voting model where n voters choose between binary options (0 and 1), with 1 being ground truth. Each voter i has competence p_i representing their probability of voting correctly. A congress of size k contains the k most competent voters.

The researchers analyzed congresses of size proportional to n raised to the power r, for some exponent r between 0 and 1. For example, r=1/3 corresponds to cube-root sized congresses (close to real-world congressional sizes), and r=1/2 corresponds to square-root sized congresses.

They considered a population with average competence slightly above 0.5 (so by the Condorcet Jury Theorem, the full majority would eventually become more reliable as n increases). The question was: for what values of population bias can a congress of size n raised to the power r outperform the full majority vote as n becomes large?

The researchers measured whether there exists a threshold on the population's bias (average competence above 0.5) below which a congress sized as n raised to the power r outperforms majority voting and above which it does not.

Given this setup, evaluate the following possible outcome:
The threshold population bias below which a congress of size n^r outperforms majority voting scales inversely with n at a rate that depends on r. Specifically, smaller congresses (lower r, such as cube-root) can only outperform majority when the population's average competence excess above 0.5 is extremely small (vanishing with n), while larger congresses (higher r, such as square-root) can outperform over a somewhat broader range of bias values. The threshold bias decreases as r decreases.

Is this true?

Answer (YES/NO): YES